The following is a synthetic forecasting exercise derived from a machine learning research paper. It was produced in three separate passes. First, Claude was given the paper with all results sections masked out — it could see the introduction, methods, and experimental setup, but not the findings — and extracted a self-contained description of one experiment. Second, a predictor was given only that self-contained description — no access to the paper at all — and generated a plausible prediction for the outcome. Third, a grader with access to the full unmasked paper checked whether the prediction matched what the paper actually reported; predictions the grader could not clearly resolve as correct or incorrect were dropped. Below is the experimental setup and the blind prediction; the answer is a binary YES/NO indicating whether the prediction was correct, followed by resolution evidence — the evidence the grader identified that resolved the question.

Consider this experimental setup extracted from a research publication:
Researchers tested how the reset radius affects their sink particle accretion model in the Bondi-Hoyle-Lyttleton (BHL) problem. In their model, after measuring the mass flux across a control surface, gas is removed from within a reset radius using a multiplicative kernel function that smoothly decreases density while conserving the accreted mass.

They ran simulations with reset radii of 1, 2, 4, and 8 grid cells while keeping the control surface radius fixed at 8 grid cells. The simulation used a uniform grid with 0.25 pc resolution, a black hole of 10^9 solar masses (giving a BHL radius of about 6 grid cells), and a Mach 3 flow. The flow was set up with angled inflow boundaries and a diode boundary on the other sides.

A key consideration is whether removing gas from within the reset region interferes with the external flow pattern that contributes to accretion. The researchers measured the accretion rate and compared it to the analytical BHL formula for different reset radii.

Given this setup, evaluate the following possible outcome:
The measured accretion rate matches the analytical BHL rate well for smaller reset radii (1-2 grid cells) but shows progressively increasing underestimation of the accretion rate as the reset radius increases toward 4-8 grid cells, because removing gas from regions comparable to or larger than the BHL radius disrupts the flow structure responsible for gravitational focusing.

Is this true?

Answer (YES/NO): NO